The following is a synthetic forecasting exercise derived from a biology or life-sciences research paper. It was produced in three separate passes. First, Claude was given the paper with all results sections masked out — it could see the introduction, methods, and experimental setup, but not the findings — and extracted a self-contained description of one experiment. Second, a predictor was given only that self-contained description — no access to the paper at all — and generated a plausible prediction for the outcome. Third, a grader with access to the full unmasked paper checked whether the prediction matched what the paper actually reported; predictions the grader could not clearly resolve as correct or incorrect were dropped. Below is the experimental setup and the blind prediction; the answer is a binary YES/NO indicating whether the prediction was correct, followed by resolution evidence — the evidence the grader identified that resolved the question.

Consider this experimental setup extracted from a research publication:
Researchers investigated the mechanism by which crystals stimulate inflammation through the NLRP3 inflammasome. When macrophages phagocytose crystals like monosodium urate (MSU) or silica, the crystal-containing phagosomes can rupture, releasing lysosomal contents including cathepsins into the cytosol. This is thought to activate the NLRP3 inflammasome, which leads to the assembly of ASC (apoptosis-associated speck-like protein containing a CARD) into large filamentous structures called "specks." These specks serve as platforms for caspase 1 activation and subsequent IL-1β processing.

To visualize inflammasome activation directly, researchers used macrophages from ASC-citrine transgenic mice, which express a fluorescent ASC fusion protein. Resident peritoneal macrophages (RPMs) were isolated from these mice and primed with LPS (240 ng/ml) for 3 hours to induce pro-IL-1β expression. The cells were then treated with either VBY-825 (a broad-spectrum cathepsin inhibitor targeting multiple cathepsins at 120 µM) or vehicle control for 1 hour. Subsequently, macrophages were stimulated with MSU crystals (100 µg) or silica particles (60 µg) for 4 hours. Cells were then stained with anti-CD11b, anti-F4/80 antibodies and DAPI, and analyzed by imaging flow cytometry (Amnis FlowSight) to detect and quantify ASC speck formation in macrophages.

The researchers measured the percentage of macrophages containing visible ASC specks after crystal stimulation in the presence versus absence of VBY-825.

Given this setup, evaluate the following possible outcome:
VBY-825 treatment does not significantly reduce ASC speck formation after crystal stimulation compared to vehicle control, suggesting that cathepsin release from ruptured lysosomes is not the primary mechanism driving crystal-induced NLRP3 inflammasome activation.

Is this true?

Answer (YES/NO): NO